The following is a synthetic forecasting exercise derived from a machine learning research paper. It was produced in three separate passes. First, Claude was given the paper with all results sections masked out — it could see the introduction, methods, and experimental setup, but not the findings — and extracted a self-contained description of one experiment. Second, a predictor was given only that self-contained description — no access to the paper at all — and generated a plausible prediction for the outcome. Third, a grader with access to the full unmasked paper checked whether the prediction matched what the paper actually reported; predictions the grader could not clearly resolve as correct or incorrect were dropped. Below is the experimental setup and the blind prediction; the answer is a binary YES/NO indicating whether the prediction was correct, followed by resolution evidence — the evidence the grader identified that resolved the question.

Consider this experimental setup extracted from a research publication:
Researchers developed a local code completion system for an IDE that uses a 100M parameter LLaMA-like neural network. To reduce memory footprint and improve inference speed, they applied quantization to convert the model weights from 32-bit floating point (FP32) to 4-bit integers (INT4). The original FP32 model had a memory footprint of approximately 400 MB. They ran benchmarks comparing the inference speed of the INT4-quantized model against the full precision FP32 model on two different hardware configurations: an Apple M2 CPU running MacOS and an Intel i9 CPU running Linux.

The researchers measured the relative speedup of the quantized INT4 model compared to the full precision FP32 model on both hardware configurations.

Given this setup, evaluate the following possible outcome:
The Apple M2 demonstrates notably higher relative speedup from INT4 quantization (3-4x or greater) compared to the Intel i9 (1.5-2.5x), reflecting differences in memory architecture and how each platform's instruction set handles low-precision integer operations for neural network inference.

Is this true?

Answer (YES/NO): NO